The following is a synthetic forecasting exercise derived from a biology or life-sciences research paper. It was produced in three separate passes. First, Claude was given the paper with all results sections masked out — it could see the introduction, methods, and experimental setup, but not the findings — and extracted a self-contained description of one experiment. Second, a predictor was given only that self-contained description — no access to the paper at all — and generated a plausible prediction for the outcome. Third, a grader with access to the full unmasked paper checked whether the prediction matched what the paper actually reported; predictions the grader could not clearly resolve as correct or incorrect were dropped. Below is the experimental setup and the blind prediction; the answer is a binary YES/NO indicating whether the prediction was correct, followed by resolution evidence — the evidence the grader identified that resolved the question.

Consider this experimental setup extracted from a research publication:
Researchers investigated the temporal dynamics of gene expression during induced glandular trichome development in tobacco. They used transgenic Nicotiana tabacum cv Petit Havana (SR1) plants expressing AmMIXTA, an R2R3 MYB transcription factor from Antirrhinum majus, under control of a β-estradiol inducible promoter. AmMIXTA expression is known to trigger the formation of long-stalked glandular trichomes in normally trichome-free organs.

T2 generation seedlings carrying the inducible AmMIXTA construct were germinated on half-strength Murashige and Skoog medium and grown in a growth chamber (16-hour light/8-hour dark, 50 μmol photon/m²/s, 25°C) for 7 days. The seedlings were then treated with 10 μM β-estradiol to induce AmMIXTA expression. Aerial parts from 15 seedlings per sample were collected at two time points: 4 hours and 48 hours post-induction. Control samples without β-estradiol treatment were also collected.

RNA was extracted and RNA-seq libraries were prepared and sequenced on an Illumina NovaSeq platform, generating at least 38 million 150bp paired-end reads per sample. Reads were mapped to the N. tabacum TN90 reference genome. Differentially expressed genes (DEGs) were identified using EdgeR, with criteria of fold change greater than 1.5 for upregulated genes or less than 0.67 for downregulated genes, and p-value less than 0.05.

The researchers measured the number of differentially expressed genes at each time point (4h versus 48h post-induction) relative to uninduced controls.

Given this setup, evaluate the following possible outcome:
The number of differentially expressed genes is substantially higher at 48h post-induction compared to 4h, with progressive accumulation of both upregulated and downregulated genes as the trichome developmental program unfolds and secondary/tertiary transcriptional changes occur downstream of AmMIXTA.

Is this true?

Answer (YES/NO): YES